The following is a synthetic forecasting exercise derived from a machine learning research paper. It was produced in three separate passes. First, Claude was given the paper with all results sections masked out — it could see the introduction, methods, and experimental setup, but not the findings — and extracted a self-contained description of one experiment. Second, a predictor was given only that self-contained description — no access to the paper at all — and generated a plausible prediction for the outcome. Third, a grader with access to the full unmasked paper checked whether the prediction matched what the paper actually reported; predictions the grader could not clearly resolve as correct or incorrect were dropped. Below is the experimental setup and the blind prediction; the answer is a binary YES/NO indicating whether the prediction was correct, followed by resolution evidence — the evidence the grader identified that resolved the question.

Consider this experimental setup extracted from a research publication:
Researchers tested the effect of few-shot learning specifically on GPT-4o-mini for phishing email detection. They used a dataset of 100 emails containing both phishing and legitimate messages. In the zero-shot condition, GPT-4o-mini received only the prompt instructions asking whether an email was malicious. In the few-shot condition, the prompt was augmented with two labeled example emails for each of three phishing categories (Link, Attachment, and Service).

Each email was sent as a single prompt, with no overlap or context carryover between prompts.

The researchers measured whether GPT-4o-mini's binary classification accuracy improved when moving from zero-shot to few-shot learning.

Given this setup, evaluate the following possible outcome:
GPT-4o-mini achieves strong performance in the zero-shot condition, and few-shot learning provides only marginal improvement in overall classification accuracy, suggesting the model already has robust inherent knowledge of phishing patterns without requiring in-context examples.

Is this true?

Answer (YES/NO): NO